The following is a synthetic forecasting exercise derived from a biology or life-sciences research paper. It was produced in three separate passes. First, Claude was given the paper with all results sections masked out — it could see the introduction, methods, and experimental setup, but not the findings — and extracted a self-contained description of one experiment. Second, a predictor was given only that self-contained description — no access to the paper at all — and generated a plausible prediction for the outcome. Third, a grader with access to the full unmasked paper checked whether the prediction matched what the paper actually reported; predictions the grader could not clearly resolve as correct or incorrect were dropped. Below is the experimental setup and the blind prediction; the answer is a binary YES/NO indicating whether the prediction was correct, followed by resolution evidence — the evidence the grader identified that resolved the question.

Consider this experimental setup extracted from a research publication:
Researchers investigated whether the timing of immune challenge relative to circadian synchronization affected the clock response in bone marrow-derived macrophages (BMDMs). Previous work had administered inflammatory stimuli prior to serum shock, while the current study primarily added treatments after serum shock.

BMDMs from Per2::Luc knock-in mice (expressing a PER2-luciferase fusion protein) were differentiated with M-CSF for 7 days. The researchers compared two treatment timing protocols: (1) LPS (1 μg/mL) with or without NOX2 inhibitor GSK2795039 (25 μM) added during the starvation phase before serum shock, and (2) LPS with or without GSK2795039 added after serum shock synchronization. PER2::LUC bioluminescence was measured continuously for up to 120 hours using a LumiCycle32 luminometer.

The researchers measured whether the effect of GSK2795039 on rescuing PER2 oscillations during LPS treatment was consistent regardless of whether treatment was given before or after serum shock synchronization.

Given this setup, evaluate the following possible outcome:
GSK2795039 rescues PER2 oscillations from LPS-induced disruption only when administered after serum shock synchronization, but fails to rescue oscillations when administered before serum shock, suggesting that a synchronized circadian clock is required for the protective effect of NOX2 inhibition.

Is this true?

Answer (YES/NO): NO